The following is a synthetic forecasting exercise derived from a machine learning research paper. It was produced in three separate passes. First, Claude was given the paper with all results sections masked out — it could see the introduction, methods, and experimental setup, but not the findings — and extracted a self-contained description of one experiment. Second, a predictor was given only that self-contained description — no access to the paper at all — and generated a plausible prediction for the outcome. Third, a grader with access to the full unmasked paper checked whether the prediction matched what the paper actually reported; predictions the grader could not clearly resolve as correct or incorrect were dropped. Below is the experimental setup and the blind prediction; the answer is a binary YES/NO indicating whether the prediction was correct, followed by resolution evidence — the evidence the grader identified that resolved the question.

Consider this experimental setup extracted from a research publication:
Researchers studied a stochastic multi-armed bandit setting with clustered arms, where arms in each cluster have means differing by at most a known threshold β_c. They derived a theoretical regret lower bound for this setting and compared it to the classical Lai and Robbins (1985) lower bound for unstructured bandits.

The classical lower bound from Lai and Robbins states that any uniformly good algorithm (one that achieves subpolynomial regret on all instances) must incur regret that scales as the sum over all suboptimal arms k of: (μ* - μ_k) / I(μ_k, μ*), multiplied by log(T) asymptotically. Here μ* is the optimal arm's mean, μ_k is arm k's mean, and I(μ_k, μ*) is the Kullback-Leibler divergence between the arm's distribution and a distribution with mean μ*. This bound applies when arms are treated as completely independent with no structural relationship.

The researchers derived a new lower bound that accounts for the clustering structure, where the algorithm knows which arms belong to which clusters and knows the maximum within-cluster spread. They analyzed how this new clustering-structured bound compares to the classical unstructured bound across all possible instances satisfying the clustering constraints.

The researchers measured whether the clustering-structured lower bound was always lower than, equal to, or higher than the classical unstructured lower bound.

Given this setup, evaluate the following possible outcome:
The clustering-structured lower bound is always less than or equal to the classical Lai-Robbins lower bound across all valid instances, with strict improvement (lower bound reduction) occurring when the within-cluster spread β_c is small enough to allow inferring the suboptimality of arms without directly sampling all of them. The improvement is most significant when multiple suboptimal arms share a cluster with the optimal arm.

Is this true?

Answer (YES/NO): NO